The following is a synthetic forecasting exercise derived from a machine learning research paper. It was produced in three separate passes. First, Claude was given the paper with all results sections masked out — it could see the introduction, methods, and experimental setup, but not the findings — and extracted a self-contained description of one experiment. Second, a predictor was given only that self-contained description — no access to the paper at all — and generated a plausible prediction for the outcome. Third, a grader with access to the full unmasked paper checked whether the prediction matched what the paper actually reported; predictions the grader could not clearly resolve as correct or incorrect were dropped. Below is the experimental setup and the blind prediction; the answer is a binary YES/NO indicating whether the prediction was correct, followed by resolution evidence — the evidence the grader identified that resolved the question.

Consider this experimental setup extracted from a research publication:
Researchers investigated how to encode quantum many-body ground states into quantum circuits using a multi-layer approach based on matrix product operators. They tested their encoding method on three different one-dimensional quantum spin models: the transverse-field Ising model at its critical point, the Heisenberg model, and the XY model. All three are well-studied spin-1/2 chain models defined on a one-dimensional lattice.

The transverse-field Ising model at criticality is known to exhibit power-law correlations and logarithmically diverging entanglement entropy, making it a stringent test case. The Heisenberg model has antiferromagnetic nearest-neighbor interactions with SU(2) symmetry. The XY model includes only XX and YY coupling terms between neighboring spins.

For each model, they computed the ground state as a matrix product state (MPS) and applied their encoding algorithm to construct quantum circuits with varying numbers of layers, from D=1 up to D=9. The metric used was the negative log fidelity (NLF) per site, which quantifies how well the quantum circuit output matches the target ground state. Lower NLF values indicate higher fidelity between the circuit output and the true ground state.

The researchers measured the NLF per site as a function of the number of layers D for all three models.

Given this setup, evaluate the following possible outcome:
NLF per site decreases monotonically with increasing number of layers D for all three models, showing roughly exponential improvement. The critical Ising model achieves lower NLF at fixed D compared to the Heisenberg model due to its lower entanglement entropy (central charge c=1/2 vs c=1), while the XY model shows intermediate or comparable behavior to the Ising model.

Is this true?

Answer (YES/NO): NO